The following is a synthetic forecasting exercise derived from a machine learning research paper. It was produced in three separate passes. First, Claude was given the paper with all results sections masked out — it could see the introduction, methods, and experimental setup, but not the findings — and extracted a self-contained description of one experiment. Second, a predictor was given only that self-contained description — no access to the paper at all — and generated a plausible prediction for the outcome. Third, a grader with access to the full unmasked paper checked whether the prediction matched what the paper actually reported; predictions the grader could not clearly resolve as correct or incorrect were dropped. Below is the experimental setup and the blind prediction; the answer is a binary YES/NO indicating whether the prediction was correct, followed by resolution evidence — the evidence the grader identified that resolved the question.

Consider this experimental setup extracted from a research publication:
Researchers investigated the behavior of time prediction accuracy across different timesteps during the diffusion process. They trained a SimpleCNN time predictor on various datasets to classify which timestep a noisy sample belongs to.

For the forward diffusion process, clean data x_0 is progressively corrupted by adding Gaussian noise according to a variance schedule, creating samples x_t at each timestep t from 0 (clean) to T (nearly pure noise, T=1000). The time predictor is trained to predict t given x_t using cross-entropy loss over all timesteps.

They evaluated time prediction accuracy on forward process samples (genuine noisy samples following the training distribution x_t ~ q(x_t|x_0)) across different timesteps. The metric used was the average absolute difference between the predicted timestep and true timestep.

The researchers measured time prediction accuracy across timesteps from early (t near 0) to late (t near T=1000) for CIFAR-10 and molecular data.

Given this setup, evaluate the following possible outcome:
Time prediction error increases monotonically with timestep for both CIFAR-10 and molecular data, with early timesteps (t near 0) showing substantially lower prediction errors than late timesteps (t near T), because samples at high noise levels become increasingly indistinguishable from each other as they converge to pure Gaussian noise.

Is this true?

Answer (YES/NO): NO